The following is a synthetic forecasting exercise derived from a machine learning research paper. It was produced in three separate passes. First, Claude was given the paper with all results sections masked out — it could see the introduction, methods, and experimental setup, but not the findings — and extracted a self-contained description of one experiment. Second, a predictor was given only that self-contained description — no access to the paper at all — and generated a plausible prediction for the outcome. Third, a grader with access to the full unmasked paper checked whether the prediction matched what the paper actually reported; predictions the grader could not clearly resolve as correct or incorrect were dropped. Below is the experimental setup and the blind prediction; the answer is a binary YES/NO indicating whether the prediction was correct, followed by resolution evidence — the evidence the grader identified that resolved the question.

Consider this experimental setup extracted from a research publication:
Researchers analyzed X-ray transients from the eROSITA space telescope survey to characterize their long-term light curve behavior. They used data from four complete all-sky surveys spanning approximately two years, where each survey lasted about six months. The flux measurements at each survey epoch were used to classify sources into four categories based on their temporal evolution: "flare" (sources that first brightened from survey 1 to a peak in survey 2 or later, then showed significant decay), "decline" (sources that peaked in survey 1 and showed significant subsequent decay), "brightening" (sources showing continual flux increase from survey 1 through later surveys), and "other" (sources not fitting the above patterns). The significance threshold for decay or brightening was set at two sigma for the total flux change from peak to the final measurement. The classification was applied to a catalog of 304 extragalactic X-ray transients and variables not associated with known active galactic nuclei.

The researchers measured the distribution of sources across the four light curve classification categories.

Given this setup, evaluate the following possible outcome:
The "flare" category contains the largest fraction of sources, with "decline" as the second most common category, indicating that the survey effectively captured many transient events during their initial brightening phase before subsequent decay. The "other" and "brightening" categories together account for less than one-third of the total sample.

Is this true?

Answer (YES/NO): NO